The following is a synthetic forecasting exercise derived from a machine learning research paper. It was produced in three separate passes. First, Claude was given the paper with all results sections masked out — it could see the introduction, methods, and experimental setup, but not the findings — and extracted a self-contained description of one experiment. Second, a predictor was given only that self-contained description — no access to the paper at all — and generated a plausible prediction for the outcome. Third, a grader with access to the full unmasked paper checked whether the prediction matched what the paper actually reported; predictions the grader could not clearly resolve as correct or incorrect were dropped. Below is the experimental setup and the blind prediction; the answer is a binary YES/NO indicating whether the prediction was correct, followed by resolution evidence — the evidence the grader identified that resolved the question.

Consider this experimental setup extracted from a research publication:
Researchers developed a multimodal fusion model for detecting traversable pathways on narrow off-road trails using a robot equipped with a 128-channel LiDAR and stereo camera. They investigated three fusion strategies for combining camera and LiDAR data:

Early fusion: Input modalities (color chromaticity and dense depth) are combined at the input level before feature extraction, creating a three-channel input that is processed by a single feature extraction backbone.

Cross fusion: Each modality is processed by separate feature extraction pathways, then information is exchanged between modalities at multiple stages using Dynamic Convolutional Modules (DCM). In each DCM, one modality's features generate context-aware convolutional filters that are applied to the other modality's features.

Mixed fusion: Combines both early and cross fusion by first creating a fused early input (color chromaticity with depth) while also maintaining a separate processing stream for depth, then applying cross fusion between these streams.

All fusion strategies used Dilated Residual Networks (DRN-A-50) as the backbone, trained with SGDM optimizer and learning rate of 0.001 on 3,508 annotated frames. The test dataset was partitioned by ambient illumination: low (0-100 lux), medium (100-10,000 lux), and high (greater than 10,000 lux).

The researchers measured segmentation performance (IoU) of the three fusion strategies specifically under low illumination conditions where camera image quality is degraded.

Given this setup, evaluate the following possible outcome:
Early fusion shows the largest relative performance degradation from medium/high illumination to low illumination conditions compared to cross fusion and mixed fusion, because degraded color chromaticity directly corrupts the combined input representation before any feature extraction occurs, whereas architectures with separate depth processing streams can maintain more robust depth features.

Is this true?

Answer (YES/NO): NO